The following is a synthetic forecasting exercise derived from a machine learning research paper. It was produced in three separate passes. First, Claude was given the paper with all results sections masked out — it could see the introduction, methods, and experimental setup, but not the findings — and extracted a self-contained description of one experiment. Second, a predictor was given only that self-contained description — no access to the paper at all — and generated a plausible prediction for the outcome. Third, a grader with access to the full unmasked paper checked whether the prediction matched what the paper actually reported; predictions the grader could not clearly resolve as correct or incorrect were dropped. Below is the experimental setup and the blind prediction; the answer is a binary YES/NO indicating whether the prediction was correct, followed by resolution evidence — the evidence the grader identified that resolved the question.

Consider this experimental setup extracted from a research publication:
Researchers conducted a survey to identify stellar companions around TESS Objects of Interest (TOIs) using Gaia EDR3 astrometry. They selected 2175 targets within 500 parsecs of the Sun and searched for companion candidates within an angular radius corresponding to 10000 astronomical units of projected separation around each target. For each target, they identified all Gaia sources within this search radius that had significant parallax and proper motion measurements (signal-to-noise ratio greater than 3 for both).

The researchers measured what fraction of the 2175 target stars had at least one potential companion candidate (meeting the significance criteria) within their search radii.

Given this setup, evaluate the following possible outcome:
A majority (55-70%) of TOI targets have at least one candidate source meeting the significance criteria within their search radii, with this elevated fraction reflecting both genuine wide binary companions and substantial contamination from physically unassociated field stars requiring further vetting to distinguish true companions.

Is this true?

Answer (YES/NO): NO